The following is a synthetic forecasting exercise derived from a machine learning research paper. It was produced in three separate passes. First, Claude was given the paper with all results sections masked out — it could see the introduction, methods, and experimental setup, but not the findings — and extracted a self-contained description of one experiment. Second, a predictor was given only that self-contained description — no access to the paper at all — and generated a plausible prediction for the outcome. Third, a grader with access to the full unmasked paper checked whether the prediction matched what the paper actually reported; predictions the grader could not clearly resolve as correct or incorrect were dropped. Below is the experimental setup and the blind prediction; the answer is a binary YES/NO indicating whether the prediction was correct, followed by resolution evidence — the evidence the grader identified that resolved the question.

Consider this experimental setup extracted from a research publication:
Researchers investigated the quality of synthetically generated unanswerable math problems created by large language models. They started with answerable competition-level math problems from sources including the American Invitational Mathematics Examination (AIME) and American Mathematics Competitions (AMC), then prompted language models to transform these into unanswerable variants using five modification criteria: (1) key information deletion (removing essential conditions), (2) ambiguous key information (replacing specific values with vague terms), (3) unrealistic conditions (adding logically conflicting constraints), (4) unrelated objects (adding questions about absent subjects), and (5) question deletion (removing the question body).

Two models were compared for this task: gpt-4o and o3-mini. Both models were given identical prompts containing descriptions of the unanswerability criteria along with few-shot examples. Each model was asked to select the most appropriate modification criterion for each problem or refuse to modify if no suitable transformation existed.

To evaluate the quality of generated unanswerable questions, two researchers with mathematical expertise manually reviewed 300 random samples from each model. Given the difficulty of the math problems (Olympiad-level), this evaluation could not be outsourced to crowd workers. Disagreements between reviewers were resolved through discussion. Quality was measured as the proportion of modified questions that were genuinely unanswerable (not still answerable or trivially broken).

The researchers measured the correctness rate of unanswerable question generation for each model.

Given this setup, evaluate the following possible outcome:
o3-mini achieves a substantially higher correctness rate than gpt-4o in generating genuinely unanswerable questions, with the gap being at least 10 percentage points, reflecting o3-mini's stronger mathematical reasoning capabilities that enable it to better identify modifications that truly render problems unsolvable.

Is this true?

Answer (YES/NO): YES